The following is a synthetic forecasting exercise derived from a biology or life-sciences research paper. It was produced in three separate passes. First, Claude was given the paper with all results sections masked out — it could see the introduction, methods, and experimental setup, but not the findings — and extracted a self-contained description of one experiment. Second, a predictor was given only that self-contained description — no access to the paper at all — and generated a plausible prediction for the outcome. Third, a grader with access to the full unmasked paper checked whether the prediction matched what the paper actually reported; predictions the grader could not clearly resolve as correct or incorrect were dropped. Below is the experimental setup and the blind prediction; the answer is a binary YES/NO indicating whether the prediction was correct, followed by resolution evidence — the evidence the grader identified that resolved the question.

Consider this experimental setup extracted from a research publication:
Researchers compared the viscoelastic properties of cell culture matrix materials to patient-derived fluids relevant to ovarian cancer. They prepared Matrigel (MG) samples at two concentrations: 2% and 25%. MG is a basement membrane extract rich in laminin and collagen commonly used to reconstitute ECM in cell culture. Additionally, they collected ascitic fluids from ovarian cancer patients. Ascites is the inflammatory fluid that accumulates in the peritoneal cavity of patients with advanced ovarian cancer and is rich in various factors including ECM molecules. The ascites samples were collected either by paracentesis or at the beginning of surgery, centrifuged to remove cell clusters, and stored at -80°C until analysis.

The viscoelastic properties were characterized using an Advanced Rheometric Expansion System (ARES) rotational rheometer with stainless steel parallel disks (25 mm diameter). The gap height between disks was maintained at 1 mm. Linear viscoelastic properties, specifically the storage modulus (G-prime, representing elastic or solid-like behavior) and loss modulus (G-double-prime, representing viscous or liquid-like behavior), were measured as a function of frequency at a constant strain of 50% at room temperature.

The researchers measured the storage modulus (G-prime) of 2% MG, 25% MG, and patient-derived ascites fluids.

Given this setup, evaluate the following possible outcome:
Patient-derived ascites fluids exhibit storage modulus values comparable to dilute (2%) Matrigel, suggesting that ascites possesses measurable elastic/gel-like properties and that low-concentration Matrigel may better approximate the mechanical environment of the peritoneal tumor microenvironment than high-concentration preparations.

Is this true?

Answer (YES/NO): YES